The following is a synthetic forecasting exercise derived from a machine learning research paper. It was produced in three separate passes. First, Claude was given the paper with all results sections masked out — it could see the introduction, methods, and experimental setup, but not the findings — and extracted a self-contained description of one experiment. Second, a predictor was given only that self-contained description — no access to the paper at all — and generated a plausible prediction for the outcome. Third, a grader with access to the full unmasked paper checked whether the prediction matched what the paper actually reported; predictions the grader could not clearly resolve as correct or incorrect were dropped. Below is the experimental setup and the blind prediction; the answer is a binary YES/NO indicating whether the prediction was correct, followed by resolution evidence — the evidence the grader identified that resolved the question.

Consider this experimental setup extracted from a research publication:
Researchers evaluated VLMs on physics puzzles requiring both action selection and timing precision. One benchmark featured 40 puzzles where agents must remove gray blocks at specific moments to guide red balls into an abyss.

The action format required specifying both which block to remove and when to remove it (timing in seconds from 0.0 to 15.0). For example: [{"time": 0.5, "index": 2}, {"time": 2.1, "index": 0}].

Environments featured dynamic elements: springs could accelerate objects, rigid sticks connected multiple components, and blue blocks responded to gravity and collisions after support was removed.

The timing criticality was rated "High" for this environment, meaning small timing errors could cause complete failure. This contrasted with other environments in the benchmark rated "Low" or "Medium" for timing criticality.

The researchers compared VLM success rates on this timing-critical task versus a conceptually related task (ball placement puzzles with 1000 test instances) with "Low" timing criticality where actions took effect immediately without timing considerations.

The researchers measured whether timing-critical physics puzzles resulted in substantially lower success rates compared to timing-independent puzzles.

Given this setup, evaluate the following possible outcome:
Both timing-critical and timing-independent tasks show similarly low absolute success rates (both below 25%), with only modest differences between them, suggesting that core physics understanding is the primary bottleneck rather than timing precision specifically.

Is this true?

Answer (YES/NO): NO